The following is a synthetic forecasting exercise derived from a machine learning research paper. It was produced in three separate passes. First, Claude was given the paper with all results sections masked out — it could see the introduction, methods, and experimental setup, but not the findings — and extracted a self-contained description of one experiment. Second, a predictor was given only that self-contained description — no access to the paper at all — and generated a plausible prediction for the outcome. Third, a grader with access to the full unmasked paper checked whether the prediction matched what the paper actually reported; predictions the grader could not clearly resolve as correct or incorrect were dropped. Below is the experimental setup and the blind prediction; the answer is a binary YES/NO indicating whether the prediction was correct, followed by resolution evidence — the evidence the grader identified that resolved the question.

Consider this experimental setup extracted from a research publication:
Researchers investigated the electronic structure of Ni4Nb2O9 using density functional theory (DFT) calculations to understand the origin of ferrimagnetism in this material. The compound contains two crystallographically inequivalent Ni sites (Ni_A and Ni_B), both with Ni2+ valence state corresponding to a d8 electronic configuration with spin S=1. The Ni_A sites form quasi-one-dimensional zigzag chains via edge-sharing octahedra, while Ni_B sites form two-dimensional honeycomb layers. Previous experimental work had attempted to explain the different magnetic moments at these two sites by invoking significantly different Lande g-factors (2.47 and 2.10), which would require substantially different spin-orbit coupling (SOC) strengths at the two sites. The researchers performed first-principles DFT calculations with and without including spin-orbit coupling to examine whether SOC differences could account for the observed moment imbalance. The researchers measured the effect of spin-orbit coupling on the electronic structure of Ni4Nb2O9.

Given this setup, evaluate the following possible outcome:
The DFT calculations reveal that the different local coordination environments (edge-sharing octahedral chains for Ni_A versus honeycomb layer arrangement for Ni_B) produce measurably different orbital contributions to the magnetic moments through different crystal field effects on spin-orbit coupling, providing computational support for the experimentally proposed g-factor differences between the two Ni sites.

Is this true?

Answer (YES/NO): NO